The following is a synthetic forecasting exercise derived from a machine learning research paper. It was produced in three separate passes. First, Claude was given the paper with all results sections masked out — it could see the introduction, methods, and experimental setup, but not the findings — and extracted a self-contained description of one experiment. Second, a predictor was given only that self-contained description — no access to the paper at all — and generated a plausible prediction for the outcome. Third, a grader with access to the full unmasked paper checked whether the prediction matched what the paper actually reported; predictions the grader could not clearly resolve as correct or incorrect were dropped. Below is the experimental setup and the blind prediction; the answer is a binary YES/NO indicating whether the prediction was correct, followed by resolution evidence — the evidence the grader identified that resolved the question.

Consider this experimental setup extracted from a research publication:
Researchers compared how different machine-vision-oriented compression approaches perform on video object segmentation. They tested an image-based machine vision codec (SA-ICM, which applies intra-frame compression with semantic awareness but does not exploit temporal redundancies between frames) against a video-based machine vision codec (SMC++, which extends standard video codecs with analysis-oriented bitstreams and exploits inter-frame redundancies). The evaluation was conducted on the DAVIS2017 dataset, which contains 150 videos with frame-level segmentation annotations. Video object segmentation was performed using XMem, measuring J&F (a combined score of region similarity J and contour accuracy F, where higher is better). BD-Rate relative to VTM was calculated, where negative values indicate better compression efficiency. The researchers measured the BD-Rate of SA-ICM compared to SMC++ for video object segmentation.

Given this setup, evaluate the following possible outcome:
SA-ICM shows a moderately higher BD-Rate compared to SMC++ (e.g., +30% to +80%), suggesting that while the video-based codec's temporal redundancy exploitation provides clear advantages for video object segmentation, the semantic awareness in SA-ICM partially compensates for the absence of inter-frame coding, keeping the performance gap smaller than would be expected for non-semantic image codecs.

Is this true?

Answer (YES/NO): NO